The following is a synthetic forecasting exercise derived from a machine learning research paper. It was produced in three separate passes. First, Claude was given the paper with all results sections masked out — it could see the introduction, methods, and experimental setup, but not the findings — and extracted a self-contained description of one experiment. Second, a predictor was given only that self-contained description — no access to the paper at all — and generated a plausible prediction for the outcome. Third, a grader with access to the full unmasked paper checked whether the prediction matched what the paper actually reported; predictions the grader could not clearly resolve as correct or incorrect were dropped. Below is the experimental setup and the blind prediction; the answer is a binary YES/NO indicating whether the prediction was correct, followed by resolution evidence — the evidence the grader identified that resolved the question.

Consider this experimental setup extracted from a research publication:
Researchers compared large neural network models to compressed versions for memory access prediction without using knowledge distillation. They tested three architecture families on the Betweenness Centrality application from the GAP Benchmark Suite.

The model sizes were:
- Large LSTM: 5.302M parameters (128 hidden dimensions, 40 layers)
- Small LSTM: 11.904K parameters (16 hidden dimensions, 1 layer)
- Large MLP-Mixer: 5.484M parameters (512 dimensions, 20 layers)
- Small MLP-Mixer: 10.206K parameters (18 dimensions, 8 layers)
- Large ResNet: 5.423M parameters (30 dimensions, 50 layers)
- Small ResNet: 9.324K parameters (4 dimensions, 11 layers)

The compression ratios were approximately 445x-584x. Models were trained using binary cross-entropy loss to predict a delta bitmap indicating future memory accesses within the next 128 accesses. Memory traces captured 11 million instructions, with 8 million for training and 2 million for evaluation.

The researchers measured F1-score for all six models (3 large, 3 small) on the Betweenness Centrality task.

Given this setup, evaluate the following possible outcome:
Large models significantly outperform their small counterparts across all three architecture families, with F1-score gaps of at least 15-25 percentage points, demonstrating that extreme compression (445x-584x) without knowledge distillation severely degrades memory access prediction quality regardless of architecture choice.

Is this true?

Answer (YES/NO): NO